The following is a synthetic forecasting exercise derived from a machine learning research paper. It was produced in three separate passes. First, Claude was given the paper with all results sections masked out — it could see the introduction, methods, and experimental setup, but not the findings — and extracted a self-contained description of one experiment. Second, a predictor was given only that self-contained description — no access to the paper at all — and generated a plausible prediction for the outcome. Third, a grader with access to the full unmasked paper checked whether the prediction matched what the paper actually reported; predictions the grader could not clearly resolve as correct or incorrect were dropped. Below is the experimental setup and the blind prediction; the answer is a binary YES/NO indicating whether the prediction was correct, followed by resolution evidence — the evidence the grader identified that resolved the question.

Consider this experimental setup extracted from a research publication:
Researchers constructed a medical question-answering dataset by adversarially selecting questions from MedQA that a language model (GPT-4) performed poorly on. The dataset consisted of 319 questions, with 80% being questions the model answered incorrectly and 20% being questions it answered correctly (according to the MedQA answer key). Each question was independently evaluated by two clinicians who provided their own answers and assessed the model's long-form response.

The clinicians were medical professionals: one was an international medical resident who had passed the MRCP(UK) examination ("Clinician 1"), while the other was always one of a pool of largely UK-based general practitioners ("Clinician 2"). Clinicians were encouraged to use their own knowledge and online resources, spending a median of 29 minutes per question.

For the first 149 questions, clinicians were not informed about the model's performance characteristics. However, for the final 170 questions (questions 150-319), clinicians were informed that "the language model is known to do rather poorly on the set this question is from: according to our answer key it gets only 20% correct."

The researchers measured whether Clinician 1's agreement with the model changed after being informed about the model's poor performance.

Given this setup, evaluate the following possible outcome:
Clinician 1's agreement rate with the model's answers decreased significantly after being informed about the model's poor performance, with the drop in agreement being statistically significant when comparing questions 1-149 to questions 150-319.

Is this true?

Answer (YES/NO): YES